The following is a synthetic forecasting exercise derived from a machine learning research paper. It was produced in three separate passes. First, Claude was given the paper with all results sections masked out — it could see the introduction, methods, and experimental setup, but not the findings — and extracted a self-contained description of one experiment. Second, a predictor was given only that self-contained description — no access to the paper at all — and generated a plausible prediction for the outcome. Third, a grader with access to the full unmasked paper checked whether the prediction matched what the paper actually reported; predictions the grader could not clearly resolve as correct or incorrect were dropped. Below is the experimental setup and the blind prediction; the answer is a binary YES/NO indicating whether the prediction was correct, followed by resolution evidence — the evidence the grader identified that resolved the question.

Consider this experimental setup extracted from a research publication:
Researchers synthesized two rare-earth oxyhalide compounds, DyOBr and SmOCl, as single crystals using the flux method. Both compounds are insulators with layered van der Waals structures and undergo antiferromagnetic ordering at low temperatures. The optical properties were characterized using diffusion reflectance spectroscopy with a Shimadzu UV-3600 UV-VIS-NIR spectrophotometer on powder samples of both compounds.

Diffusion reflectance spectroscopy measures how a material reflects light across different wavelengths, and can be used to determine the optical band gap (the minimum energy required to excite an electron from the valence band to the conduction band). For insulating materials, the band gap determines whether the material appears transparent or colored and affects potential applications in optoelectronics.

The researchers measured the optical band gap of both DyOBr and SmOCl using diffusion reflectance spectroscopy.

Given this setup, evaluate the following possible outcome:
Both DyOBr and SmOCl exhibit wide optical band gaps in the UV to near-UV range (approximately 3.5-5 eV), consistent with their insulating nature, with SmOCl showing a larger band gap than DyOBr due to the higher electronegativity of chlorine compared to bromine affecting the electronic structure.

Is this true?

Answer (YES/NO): NO